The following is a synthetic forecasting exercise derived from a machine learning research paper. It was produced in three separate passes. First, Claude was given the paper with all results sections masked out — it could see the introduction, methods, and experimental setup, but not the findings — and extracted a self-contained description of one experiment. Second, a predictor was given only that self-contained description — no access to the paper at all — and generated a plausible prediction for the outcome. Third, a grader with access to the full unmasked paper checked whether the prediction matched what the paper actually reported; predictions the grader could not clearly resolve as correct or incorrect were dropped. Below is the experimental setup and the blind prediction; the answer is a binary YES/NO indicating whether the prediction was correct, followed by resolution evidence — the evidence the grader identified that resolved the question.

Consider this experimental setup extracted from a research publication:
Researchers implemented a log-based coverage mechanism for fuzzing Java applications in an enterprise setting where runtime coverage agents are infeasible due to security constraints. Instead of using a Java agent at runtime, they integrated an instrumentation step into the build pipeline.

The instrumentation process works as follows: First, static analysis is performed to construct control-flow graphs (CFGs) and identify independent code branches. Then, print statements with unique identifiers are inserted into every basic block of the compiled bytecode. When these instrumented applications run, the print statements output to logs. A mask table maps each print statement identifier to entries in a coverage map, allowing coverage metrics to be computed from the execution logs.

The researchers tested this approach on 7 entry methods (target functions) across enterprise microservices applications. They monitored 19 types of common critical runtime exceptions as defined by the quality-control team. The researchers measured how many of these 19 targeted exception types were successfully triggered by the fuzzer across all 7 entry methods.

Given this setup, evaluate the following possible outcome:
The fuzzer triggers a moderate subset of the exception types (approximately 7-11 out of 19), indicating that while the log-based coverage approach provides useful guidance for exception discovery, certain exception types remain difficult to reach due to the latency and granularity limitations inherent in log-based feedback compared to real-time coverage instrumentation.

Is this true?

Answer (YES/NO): YES